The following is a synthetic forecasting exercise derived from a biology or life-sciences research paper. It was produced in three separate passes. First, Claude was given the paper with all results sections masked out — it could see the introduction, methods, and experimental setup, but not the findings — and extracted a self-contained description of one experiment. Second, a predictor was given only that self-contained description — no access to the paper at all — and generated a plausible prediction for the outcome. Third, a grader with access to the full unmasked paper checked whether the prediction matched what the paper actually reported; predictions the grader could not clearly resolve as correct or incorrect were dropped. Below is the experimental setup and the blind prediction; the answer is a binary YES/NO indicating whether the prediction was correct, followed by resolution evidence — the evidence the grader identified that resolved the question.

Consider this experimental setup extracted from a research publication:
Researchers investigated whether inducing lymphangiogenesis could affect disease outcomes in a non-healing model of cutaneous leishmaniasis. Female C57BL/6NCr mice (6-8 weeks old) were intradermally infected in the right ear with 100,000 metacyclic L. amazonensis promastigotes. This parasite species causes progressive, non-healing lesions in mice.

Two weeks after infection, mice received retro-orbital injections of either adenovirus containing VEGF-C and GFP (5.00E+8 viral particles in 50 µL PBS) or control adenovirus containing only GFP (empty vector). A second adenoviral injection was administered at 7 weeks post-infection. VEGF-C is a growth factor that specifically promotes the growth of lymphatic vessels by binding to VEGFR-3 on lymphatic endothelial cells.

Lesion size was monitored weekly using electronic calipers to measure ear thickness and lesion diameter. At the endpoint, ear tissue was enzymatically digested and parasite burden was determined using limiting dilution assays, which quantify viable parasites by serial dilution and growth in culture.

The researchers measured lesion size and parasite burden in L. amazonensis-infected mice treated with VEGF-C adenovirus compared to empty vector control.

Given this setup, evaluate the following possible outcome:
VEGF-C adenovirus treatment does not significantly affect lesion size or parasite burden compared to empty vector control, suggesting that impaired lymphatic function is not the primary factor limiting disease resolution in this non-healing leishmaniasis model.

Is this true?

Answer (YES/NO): NO